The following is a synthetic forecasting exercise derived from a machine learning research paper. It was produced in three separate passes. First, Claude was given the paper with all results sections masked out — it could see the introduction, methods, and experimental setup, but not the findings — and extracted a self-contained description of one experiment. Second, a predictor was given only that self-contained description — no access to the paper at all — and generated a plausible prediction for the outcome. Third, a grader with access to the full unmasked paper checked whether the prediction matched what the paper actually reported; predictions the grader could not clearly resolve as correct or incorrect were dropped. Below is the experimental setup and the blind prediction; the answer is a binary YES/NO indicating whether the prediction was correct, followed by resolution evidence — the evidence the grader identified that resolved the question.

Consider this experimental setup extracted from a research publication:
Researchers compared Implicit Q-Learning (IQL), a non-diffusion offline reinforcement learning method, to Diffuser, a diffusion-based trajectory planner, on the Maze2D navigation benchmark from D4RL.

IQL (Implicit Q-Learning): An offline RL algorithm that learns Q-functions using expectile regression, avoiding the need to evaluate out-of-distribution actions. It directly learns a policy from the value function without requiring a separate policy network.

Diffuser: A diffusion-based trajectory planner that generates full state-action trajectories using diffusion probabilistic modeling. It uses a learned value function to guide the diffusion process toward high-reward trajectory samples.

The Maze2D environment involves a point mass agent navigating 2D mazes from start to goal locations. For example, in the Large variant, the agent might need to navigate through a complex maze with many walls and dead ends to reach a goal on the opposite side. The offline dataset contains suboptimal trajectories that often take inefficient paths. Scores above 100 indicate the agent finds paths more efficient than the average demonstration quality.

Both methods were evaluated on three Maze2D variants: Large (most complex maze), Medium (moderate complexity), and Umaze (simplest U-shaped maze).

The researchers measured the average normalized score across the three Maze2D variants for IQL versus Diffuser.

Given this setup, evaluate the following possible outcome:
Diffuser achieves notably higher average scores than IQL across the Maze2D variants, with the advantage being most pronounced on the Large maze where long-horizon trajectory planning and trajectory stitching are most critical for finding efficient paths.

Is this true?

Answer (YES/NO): NO